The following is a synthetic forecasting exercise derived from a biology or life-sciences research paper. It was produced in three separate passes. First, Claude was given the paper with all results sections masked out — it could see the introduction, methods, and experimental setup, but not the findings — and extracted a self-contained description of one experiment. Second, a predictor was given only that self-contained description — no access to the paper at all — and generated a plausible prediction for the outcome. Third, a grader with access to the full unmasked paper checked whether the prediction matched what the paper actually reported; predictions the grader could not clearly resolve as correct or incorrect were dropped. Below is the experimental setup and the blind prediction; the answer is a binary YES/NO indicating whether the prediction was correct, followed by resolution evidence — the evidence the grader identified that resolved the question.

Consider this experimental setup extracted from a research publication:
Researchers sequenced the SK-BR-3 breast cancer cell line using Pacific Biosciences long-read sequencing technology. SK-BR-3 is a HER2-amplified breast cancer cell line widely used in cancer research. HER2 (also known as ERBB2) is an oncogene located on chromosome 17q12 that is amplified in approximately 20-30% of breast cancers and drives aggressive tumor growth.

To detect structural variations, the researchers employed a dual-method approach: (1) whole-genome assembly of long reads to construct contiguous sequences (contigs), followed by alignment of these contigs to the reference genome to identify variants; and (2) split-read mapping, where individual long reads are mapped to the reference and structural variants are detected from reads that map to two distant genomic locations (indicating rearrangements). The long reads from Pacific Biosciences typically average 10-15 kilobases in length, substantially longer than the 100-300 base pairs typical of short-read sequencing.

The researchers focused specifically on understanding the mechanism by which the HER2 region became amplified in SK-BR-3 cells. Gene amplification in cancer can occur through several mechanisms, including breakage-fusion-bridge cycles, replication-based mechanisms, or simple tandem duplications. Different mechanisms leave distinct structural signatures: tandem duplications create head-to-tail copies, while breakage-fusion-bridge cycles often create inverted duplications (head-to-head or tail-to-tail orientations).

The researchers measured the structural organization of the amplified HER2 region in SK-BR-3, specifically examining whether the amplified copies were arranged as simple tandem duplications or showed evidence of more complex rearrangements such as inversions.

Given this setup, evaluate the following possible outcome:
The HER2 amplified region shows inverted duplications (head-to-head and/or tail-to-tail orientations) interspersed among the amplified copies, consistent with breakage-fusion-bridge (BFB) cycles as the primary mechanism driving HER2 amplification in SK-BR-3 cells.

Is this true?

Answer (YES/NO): NO